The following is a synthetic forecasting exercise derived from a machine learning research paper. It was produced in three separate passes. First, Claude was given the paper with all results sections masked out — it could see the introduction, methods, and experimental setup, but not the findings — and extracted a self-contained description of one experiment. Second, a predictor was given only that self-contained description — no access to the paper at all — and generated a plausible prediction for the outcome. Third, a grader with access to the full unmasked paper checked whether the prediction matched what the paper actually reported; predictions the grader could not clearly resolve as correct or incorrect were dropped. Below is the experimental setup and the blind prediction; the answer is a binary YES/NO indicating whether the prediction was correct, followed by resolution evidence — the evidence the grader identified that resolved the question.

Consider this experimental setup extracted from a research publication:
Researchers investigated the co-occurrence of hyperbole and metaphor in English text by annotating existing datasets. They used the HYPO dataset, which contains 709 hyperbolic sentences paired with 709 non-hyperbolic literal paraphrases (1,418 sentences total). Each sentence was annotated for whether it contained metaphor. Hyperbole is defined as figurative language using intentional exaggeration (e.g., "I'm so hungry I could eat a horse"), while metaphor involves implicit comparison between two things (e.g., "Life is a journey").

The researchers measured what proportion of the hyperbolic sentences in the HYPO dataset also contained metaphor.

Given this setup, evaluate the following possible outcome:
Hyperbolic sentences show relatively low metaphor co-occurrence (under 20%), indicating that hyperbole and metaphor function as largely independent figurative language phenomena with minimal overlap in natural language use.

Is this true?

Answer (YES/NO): NO